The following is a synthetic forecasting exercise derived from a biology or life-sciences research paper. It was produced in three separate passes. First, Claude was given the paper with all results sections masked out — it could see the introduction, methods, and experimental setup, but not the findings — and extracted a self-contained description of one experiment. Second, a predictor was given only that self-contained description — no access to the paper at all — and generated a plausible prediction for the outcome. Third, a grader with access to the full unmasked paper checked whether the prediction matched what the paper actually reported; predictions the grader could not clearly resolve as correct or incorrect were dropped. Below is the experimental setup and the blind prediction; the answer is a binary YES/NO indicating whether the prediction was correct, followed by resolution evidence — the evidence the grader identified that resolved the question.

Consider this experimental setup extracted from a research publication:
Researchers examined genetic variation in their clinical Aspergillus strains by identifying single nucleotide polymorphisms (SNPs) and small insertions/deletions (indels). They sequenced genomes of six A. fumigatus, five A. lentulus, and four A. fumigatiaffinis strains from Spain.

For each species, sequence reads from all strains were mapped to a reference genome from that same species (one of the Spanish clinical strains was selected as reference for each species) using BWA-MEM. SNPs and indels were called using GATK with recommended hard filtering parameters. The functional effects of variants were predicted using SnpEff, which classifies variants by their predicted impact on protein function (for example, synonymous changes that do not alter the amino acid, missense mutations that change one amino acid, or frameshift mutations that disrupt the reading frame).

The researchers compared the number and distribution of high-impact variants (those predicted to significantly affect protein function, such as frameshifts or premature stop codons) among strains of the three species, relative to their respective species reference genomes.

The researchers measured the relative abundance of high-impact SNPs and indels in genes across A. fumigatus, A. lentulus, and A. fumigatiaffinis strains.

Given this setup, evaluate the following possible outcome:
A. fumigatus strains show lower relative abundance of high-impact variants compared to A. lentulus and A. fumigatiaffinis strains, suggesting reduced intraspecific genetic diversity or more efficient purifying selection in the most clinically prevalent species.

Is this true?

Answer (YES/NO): YES